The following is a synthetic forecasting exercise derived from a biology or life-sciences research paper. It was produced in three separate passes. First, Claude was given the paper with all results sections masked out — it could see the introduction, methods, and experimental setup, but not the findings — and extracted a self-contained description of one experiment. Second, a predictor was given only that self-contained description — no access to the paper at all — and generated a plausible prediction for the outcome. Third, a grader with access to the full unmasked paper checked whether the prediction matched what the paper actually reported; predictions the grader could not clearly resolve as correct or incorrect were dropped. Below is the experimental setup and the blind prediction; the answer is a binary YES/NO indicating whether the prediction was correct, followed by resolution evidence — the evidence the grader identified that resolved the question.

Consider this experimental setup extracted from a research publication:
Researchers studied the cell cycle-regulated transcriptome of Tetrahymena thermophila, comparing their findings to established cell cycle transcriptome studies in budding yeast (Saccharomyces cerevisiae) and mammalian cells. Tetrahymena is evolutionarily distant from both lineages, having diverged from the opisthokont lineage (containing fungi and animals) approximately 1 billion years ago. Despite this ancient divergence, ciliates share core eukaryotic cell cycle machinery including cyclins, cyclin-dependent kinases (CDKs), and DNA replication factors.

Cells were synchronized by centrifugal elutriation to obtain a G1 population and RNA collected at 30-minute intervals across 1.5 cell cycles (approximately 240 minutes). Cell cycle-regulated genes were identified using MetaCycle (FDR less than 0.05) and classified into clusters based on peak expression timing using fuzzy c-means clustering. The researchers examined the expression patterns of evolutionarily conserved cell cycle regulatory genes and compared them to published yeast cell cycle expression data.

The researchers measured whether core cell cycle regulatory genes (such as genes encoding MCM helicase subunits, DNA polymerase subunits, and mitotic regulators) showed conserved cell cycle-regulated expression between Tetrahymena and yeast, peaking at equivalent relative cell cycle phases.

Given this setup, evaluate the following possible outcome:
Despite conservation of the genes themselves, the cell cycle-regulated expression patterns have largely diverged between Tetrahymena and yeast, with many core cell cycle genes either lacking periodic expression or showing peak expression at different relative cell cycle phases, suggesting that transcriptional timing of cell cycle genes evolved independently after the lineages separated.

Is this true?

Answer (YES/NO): NO